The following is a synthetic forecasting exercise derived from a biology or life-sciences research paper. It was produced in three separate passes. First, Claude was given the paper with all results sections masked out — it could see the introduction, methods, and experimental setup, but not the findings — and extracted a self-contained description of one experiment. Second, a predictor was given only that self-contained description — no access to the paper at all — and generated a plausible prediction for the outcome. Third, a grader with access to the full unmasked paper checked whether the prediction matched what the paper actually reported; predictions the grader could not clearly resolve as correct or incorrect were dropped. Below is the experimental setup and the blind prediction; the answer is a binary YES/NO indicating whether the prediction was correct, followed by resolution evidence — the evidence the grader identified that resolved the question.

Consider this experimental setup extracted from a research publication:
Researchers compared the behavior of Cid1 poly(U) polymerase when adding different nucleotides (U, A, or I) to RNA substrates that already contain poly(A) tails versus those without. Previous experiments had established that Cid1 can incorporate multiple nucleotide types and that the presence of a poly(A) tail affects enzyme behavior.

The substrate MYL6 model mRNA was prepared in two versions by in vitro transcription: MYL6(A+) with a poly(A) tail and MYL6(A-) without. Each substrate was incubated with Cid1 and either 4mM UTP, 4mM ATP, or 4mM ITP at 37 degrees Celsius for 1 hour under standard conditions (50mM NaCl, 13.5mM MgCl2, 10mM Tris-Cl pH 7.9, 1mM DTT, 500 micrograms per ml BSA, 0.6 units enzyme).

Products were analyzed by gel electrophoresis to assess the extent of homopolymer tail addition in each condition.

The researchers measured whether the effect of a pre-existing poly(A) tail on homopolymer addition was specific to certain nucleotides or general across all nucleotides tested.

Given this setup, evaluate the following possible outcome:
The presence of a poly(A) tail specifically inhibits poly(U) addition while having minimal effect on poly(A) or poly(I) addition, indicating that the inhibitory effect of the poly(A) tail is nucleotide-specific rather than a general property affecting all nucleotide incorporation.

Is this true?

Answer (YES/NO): NO